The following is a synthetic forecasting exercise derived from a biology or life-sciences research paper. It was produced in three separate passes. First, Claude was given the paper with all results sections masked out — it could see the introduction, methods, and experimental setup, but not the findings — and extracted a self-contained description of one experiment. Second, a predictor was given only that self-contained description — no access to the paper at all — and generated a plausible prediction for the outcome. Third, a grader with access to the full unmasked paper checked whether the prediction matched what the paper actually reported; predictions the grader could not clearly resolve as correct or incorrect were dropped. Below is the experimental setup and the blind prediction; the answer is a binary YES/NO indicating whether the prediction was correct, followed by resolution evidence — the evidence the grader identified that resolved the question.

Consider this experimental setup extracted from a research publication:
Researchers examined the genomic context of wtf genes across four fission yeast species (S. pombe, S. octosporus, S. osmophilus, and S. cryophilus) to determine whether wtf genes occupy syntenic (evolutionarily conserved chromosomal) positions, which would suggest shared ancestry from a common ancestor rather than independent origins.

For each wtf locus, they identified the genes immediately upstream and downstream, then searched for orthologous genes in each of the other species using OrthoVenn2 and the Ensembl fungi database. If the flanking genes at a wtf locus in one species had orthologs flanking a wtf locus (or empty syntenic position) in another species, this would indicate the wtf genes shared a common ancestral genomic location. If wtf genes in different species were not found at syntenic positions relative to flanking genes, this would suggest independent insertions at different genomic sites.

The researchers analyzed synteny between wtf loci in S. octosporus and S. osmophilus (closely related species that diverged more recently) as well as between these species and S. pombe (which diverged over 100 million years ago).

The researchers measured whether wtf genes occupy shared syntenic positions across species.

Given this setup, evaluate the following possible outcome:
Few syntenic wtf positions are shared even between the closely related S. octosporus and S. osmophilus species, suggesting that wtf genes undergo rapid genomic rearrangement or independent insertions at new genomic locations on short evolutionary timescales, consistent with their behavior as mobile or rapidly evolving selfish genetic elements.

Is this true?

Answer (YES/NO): NO